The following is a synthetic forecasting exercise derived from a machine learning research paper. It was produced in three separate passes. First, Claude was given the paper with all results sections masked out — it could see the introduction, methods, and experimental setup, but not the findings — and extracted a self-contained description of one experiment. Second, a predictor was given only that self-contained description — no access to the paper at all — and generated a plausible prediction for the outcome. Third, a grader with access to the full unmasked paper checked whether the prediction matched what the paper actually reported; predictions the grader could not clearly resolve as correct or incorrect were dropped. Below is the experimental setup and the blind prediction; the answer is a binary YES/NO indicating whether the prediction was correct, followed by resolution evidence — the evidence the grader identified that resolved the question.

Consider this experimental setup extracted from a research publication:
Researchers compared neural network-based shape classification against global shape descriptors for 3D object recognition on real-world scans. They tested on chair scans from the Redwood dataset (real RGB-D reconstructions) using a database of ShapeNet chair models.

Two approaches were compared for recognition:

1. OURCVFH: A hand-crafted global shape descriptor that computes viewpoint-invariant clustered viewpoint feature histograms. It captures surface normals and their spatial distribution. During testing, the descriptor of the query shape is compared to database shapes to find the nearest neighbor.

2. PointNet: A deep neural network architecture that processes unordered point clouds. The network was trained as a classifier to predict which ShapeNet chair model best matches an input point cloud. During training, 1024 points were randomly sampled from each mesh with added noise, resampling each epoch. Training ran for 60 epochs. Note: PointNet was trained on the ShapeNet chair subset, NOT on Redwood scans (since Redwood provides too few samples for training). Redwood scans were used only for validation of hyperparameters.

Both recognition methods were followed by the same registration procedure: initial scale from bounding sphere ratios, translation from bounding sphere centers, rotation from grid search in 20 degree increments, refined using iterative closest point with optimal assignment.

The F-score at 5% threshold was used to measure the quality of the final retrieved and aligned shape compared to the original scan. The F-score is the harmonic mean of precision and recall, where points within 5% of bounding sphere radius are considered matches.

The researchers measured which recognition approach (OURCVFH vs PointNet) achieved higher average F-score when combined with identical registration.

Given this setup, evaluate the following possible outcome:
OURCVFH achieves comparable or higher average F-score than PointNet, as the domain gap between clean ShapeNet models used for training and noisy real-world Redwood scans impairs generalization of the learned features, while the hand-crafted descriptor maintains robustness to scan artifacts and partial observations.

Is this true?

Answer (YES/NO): NO